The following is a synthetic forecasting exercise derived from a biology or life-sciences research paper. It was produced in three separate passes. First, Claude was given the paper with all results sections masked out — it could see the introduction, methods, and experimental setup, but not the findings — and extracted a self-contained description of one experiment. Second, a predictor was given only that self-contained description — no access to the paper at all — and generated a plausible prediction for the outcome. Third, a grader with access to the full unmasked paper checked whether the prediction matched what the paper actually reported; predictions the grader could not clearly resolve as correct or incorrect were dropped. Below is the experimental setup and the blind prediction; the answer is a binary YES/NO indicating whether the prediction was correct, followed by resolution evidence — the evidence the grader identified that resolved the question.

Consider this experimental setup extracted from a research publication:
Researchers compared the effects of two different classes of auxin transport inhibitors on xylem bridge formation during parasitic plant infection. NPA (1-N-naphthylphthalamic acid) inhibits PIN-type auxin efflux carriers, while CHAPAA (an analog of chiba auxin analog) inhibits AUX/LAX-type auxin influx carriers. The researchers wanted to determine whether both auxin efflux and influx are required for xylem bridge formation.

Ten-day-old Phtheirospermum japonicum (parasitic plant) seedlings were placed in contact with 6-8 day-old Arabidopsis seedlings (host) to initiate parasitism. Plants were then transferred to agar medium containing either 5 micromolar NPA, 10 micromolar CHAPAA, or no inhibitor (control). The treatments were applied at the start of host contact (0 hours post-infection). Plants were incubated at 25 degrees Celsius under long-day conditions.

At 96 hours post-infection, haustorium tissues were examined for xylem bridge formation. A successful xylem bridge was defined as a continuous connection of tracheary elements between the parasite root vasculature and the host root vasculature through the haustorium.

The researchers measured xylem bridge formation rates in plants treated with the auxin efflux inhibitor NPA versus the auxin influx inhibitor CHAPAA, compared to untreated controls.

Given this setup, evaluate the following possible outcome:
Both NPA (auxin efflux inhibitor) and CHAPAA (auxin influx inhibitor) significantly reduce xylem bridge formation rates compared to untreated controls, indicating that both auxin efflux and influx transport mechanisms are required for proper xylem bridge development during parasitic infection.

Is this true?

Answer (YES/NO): NO